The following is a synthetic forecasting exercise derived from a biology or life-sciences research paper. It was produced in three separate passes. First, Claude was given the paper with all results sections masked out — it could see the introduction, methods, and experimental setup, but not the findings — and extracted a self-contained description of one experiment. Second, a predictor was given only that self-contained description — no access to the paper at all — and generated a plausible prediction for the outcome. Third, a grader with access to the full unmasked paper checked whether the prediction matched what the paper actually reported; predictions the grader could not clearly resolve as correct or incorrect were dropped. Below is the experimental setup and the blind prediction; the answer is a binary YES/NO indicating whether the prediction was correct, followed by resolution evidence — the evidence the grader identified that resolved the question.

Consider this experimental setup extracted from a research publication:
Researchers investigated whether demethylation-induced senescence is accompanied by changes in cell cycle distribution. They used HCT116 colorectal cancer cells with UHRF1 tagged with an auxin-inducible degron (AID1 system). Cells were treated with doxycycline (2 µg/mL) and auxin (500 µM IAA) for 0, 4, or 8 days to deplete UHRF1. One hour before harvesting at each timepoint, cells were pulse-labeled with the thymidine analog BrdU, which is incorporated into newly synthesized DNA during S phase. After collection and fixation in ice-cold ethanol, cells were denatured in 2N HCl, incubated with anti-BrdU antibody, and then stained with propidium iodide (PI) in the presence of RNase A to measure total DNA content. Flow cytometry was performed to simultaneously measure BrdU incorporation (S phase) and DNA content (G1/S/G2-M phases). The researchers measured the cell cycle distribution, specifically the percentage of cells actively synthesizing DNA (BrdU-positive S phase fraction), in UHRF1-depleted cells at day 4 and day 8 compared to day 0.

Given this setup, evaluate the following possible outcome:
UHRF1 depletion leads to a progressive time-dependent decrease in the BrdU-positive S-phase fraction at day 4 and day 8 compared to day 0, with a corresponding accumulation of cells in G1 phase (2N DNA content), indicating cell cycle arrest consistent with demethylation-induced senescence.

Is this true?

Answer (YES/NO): YES